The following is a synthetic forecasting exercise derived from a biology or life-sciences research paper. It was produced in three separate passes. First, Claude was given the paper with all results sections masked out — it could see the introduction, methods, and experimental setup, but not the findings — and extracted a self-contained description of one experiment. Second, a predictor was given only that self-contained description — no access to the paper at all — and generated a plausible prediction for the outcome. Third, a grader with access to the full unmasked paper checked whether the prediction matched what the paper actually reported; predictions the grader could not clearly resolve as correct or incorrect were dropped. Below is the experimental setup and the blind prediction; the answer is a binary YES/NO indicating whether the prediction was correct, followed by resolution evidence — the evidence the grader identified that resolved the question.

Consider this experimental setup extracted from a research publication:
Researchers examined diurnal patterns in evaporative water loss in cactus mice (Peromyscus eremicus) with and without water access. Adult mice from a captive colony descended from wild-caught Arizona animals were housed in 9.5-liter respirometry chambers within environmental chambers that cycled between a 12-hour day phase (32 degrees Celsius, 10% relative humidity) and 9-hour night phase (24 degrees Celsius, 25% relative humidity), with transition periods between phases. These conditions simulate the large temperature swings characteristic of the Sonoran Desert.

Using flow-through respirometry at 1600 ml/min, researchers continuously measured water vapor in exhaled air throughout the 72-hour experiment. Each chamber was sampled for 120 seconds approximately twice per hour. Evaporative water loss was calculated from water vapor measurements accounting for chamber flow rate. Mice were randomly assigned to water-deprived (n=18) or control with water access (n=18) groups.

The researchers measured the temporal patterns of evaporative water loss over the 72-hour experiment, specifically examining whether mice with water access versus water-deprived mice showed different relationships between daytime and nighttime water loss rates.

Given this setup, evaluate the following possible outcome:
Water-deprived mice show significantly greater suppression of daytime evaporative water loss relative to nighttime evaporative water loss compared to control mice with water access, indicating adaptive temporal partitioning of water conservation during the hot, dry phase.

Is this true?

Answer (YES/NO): NO